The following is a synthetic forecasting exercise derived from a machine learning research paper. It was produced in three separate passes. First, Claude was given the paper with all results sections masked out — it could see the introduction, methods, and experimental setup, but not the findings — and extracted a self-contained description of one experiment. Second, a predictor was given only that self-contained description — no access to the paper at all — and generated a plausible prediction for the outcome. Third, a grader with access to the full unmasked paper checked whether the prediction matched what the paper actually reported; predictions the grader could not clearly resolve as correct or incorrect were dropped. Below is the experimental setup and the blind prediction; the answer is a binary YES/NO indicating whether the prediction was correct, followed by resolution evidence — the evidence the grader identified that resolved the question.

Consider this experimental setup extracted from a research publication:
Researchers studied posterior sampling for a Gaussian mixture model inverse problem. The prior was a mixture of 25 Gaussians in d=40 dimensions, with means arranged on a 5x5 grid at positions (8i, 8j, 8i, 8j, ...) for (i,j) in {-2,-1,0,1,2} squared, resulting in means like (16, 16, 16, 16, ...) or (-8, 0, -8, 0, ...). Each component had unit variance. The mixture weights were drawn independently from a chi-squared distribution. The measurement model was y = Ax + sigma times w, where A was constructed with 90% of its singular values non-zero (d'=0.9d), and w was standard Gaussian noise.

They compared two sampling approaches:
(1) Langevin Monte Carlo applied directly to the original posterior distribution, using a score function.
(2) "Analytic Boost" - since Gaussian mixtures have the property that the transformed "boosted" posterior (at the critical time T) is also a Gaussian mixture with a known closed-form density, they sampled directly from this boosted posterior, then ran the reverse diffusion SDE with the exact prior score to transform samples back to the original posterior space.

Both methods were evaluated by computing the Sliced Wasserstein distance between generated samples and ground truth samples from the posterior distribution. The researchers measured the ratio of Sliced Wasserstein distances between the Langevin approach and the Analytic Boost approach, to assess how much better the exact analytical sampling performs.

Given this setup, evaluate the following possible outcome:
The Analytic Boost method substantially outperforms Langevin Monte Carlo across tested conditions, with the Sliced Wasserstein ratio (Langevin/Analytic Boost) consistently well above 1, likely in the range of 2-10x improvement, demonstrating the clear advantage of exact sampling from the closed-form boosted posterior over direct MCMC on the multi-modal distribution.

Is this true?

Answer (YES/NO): NO